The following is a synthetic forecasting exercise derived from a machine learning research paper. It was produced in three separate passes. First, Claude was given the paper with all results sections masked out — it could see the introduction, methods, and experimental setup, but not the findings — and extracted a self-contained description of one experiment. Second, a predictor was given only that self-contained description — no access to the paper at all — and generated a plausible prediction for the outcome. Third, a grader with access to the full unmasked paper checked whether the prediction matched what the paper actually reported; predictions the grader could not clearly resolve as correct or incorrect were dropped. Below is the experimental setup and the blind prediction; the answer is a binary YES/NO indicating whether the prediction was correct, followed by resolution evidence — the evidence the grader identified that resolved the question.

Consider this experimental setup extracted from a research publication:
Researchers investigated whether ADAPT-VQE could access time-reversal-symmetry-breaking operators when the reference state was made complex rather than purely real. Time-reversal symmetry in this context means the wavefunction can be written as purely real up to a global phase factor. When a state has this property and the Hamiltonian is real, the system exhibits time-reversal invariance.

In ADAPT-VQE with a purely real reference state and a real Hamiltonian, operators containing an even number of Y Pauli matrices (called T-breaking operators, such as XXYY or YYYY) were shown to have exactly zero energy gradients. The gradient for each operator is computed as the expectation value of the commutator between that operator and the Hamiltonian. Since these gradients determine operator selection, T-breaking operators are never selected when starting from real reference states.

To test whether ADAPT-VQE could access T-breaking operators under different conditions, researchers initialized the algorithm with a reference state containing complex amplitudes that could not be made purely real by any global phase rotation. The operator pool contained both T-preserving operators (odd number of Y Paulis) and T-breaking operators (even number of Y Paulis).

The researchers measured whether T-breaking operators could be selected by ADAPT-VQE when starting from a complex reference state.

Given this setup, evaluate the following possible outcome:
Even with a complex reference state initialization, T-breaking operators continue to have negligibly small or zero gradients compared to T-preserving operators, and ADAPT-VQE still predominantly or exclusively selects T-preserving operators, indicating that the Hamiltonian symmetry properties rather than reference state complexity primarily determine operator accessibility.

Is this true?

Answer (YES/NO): NO